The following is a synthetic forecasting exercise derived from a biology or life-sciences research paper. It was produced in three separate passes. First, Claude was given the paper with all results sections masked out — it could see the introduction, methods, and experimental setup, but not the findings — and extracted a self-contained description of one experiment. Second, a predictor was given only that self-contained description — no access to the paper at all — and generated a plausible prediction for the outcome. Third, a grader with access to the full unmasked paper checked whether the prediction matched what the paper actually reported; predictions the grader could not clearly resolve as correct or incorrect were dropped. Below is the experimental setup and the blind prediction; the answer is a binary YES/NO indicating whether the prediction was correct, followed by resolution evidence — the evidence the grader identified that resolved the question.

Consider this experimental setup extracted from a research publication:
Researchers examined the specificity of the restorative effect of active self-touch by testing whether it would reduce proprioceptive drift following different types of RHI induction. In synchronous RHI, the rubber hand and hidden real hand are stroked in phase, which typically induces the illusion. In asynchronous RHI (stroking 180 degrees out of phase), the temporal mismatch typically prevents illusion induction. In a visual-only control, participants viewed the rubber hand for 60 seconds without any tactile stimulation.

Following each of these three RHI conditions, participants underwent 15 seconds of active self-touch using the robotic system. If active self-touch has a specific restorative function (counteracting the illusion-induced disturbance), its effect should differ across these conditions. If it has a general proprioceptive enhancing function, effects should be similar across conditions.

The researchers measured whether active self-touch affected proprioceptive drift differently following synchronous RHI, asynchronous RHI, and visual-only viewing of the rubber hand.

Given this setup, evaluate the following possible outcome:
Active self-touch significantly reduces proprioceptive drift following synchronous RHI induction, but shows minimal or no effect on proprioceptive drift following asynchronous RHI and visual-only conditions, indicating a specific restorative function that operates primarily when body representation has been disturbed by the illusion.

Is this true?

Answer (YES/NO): NO